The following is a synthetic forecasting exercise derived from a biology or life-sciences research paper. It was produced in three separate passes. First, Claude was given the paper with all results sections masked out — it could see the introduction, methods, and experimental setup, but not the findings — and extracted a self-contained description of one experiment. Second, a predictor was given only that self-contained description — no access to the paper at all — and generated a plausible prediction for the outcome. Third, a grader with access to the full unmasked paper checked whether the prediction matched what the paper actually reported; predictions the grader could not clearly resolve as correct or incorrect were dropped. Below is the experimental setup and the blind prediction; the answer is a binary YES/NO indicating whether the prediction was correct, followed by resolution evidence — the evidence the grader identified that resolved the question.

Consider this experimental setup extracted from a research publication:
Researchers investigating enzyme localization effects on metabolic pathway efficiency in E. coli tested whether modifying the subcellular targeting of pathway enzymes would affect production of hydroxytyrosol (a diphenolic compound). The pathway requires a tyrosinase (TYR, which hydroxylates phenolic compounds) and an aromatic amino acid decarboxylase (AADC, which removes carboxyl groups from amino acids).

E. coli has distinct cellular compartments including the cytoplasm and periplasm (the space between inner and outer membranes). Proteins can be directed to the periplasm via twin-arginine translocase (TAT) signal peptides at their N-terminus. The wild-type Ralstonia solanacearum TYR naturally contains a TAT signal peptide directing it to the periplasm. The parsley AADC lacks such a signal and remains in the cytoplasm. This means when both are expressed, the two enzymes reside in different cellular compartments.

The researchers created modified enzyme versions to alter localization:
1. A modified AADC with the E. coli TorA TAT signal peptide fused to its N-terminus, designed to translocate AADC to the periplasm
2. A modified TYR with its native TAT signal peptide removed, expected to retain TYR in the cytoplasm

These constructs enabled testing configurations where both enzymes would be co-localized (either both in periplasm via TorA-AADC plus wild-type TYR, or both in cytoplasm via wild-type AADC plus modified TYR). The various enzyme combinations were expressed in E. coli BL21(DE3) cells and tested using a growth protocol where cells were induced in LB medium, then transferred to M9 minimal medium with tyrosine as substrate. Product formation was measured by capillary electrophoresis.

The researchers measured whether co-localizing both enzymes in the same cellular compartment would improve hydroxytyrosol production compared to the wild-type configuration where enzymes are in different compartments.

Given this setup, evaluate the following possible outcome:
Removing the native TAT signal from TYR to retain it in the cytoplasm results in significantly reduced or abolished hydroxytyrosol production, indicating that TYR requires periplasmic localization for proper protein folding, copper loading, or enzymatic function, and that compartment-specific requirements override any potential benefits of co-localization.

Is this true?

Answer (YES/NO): NO